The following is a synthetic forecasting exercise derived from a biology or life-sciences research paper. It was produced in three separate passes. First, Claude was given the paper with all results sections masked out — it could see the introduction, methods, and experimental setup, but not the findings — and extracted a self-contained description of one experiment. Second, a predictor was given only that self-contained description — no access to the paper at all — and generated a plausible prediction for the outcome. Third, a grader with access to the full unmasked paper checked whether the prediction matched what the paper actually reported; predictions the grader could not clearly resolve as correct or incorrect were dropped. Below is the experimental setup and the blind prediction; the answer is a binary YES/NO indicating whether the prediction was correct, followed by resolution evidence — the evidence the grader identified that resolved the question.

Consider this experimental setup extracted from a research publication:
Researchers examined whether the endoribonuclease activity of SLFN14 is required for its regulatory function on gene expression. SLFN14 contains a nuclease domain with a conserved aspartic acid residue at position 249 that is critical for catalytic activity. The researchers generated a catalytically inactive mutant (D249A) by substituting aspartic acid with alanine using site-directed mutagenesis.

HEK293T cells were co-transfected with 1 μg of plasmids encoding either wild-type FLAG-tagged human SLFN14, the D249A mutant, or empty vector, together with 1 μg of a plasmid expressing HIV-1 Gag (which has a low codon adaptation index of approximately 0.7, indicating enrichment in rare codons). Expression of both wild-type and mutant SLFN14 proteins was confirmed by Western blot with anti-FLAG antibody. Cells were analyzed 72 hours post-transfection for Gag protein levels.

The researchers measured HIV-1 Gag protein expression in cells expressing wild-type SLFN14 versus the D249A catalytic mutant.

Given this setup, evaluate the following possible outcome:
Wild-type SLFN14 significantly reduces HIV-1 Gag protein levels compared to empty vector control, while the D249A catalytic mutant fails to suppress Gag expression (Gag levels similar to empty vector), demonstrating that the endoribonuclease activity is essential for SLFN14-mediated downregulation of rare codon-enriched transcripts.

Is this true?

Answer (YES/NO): YES